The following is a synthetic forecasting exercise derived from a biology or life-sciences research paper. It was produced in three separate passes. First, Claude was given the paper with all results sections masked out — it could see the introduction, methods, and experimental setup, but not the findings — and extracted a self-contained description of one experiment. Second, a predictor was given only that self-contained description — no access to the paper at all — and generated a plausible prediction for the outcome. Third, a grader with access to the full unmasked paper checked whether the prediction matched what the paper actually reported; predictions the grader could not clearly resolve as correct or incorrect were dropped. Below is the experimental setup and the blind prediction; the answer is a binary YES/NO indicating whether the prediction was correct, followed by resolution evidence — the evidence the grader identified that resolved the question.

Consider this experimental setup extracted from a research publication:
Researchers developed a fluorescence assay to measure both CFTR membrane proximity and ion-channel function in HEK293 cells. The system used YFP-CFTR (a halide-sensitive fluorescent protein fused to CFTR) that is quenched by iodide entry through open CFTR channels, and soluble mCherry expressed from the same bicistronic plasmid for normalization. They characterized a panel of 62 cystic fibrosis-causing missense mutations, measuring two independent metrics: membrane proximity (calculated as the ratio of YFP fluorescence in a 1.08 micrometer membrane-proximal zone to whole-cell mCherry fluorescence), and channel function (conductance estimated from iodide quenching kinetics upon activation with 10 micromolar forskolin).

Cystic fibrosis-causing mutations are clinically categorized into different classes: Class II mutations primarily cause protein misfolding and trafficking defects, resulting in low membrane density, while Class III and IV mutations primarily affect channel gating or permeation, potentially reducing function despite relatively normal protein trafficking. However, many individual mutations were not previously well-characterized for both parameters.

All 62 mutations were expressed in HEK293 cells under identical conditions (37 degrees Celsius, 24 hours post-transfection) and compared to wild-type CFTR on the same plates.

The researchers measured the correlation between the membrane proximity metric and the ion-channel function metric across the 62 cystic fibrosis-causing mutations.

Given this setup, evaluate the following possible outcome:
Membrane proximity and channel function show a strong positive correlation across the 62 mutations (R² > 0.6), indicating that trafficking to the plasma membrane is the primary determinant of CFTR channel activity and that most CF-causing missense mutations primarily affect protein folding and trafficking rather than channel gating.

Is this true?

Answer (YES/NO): NO